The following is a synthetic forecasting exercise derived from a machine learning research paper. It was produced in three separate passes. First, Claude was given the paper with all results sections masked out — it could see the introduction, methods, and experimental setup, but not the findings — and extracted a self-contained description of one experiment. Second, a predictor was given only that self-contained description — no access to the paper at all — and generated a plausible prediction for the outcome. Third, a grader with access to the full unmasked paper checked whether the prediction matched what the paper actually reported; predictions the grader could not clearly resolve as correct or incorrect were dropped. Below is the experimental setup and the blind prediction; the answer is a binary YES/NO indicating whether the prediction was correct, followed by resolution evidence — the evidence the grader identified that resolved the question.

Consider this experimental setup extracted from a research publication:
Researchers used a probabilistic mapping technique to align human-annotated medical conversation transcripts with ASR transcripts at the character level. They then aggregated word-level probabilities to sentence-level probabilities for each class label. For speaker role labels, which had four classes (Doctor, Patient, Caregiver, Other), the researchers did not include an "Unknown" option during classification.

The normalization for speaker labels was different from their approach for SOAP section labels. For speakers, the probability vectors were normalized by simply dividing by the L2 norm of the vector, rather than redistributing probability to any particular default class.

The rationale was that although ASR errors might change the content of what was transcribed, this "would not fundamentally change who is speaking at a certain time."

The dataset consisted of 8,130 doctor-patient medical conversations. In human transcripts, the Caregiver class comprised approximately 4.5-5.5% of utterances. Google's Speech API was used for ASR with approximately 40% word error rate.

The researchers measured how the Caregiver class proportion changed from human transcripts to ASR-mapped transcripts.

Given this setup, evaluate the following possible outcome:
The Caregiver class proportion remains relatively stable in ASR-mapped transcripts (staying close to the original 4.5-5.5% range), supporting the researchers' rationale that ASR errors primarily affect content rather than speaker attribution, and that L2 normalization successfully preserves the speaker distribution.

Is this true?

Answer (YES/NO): NO